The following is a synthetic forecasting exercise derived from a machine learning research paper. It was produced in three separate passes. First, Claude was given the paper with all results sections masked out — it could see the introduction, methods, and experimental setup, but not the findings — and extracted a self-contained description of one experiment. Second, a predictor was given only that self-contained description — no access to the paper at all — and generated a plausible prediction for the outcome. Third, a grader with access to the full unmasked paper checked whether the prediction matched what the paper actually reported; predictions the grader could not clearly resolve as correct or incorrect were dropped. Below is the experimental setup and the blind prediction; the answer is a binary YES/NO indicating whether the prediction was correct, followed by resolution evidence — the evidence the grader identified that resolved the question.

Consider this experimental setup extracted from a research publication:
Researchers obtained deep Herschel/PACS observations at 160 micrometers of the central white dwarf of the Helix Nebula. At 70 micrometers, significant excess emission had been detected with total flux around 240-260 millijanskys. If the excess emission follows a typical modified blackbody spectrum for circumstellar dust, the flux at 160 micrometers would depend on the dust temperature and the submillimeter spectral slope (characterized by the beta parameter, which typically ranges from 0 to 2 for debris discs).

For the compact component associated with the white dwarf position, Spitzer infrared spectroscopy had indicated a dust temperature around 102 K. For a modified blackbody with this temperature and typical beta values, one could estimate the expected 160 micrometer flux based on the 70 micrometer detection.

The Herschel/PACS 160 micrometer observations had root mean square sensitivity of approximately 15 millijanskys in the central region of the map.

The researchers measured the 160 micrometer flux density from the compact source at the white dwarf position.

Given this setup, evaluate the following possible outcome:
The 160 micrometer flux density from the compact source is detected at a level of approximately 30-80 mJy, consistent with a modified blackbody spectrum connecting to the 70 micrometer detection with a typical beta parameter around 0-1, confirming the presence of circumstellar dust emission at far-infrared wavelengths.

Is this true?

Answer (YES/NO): NO